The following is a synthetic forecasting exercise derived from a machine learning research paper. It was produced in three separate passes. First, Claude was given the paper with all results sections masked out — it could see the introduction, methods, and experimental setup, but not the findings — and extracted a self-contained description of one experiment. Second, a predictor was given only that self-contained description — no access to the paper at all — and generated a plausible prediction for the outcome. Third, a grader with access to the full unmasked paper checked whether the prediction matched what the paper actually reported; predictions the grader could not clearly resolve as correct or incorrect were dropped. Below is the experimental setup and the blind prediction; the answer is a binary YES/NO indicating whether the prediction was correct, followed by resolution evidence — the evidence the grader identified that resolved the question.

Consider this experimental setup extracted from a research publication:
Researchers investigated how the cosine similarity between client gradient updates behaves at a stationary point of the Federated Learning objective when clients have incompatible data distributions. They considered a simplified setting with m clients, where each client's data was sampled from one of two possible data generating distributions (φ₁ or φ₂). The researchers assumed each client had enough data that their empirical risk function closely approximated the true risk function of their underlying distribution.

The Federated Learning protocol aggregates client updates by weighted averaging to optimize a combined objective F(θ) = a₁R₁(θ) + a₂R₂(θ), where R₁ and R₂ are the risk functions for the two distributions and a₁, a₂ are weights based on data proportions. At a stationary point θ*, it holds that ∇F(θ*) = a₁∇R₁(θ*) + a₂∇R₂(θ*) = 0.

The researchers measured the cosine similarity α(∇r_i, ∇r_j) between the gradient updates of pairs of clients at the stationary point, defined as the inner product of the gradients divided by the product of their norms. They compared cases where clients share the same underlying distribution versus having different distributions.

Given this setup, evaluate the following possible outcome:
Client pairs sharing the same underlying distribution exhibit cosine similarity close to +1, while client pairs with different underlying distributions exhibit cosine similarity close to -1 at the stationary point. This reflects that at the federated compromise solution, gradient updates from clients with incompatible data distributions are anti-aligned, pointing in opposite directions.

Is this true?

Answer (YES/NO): YES